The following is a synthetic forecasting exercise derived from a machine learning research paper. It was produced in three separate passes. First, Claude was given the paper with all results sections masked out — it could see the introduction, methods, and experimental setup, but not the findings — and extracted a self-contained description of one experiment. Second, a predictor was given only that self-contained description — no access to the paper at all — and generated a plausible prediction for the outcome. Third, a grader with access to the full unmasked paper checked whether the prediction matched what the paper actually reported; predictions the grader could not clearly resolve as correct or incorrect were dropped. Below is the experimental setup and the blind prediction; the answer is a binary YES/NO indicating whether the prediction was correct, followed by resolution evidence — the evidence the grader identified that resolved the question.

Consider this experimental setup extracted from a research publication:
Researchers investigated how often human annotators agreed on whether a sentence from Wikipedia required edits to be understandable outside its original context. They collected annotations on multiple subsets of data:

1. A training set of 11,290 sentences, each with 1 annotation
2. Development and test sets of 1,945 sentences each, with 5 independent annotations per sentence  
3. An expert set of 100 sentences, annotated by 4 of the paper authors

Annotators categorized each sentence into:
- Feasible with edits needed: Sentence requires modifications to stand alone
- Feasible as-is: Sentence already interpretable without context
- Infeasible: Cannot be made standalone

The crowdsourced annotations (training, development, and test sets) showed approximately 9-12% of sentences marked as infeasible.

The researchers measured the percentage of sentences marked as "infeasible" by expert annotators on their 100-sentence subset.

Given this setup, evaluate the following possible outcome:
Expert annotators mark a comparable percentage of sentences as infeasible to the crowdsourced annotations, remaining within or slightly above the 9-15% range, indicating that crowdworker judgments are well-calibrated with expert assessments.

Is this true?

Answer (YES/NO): YES